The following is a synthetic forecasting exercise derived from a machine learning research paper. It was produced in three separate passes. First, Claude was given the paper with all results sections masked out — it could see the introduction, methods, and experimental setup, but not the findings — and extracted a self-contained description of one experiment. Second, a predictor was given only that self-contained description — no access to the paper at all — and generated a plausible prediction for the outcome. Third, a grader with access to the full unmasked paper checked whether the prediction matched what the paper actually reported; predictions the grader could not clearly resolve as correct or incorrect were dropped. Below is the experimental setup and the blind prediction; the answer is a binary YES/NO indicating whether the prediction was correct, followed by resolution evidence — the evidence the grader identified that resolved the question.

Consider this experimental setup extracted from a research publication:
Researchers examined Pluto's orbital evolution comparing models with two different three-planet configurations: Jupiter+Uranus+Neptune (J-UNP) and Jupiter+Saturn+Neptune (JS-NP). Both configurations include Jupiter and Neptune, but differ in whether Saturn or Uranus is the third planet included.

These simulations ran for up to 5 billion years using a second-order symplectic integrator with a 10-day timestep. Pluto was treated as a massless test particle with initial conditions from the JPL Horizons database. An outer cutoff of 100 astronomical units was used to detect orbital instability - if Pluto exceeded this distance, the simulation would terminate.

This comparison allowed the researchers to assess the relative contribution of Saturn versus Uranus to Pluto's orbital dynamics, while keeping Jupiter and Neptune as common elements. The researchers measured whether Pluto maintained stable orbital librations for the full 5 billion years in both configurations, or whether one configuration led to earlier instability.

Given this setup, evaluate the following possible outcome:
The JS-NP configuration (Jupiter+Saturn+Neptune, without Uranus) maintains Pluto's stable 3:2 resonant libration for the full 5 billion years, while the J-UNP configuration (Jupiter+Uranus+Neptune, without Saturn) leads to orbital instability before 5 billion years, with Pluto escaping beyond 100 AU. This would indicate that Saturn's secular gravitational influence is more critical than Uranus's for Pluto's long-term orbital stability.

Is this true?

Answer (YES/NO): YES